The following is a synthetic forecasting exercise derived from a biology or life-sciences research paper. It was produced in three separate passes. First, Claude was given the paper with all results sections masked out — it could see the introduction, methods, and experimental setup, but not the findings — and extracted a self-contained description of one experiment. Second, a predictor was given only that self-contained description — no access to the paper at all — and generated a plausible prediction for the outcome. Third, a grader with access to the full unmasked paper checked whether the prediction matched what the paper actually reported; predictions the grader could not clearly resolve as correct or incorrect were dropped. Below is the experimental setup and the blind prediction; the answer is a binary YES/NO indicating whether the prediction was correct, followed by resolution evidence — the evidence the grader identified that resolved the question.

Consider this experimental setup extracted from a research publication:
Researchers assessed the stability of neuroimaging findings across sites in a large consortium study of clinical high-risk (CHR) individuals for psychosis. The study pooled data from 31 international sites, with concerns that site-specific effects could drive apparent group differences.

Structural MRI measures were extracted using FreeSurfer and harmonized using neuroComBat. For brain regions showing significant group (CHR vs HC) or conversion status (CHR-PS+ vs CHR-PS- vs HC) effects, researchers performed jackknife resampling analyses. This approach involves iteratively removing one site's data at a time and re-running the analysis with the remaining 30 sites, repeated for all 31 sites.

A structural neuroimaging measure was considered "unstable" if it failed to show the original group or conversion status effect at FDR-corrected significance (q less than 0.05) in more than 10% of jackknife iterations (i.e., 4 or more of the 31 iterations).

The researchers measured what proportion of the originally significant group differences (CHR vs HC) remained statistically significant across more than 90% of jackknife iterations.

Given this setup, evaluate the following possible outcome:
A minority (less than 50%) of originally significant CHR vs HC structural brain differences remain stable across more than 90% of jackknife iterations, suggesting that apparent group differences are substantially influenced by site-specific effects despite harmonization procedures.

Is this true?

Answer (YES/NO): NO